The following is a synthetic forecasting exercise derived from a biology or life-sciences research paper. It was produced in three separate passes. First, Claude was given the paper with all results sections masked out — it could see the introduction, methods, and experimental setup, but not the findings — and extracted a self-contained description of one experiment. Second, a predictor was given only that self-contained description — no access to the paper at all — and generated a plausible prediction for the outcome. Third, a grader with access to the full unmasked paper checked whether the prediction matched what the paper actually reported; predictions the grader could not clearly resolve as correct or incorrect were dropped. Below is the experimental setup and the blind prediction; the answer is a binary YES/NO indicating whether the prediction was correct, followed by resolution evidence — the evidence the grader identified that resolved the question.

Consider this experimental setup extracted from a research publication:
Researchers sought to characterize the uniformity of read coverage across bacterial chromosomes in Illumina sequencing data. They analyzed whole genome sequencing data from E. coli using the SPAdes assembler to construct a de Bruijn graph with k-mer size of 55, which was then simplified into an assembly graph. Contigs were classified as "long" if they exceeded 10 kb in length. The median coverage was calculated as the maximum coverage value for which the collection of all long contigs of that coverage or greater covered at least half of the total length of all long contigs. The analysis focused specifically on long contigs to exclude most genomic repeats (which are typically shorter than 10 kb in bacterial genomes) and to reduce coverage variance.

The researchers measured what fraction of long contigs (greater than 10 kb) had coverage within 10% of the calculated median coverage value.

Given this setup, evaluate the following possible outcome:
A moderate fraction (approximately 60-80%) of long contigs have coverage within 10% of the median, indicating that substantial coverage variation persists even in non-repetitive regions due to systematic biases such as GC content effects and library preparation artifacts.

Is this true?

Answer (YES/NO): NO